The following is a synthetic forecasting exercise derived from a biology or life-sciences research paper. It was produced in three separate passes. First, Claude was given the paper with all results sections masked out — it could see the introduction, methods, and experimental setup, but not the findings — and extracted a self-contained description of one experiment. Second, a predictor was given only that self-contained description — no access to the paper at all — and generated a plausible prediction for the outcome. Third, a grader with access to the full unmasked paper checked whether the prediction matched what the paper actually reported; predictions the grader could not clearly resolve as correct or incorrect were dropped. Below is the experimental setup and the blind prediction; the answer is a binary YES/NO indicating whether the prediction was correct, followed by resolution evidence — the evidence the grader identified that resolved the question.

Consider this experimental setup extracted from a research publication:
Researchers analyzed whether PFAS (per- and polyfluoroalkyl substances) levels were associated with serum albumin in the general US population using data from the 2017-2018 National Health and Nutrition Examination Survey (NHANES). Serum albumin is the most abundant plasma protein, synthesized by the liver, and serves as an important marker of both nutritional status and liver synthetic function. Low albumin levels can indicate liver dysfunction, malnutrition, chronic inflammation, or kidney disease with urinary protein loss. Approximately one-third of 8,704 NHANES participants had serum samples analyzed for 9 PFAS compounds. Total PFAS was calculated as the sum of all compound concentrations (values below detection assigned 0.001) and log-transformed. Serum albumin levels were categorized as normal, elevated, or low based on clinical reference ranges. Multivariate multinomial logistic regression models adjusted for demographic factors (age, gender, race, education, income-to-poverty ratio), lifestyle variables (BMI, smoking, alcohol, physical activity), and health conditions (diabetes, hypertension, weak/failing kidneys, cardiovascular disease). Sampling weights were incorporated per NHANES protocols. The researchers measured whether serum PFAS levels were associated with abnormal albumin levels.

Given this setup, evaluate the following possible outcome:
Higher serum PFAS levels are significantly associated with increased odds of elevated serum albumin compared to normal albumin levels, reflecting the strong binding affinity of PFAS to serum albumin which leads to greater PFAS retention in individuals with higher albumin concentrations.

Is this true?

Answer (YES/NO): NO